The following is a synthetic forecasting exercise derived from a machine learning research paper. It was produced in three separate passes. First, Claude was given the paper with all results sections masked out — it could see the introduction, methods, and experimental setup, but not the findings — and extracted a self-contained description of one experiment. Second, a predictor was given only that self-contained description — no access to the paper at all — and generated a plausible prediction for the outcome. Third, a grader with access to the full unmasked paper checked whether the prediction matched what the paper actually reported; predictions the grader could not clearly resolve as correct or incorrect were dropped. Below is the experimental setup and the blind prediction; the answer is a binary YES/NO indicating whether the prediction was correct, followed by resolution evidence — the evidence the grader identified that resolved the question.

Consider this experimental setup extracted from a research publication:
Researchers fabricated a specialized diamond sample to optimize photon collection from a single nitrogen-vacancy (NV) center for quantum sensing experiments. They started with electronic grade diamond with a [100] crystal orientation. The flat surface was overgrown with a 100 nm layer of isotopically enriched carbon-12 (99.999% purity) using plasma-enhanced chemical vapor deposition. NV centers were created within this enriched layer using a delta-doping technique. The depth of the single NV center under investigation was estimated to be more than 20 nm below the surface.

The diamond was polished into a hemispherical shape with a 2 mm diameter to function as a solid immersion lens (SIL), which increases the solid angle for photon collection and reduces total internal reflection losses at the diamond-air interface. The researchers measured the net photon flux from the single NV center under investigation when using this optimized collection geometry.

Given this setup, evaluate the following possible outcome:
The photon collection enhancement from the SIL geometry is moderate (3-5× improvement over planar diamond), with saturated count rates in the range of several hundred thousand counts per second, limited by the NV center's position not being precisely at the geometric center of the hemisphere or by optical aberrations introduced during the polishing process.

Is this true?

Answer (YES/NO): NO